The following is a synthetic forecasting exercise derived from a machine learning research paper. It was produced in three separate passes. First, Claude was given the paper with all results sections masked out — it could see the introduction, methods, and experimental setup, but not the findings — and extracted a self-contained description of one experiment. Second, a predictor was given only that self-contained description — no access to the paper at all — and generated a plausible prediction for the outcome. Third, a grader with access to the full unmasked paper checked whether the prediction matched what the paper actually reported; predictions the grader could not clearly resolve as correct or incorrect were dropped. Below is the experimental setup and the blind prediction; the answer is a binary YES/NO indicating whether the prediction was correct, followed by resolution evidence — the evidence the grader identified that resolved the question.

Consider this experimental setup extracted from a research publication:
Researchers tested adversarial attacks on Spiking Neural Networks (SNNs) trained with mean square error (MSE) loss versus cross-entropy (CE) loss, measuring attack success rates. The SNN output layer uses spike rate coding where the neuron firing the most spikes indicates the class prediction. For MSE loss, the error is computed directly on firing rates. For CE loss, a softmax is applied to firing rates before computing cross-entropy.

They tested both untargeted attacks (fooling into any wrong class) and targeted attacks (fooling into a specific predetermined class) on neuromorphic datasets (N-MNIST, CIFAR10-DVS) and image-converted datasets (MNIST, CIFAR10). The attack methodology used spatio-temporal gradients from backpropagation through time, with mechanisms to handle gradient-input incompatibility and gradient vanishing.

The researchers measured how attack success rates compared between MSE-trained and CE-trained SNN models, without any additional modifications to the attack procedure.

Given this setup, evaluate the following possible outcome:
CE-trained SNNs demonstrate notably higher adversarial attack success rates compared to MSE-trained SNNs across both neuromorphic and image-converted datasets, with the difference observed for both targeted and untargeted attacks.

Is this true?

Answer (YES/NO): NO